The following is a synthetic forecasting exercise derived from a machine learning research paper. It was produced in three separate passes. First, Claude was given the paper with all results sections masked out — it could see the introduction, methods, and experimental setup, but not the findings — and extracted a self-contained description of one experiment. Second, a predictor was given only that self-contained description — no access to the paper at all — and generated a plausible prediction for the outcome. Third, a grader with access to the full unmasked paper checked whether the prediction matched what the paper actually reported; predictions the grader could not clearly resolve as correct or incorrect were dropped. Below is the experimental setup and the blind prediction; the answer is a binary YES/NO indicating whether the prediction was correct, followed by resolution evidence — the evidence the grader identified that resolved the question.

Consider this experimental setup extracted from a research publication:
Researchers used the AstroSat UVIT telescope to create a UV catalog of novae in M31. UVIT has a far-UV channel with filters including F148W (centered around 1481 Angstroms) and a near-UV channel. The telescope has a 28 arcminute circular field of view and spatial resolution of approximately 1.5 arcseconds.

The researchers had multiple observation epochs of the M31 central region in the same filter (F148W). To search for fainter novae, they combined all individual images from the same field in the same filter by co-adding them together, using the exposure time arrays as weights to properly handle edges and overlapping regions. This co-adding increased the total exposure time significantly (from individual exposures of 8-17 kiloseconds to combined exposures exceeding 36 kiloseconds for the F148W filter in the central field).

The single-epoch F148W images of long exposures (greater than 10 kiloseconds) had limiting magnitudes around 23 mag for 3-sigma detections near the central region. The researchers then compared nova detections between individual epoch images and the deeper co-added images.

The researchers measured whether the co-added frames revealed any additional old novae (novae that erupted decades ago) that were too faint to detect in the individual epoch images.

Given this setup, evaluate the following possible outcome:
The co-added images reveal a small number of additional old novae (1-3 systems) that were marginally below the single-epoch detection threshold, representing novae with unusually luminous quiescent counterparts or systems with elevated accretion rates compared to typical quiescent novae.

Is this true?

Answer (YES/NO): YES